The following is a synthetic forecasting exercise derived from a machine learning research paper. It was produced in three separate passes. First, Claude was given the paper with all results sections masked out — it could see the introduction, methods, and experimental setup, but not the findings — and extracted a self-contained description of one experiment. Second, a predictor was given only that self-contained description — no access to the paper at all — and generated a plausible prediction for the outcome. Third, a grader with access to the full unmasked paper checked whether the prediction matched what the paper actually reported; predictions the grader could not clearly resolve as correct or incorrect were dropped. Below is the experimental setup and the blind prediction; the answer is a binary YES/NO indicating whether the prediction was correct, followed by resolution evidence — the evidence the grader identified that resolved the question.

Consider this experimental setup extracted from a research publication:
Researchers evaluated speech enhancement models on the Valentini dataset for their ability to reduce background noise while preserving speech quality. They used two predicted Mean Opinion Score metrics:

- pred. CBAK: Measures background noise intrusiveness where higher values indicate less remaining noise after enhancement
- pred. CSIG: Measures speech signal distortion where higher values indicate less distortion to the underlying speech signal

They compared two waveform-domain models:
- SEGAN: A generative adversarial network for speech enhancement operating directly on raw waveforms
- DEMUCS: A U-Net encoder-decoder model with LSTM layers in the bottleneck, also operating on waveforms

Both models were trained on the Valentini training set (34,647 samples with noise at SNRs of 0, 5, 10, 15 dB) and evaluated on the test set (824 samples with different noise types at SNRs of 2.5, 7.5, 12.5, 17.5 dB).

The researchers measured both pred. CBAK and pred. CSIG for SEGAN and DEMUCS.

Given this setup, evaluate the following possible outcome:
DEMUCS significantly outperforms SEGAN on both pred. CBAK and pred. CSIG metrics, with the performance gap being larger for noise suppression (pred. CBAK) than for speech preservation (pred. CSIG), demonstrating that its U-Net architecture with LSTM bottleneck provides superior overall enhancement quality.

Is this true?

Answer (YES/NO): NO